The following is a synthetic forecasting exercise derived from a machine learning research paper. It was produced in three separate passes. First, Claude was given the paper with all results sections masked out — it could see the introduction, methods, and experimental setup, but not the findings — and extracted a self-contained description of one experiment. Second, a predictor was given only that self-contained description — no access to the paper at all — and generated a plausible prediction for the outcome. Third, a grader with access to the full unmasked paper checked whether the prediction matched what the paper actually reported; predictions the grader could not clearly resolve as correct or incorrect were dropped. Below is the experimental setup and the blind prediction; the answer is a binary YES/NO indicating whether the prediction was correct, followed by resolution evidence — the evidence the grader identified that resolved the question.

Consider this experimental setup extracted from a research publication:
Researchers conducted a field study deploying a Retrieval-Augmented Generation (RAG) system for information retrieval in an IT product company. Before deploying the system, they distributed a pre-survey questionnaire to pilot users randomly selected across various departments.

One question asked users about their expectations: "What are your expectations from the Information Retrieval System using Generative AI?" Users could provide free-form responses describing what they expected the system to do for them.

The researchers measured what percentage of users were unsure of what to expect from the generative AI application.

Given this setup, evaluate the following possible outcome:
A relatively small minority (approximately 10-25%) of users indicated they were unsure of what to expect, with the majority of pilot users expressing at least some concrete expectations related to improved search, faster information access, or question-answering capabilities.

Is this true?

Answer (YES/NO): YES